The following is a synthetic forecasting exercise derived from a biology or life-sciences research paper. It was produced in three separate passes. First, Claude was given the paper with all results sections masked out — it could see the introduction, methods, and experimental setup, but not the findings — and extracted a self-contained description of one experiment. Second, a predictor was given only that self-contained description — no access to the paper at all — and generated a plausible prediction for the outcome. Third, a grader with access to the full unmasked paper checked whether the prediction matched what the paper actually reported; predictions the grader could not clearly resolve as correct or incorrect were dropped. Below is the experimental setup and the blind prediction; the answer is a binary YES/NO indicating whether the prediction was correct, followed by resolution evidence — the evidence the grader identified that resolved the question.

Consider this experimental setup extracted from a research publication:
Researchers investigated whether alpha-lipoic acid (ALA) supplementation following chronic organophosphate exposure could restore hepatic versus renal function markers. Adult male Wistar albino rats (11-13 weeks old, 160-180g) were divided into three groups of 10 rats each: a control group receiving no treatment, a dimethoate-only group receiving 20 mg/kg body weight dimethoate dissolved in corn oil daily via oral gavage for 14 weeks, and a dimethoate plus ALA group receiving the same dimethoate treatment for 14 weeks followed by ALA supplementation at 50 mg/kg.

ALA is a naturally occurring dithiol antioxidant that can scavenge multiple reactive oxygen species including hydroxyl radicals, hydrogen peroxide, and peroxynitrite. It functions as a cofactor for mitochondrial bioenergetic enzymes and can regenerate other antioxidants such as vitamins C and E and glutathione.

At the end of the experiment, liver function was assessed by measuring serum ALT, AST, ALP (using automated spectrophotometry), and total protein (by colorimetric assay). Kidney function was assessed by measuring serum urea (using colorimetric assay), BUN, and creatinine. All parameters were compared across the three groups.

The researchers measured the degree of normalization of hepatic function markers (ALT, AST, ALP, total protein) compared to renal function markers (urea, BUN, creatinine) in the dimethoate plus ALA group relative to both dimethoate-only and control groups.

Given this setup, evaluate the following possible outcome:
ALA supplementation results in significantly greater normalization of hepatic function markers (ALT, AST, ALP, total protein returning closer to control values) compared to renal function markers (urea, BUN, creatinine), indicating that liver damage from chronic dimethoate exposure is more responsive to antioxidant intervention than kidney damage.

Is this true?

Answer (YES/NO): NO